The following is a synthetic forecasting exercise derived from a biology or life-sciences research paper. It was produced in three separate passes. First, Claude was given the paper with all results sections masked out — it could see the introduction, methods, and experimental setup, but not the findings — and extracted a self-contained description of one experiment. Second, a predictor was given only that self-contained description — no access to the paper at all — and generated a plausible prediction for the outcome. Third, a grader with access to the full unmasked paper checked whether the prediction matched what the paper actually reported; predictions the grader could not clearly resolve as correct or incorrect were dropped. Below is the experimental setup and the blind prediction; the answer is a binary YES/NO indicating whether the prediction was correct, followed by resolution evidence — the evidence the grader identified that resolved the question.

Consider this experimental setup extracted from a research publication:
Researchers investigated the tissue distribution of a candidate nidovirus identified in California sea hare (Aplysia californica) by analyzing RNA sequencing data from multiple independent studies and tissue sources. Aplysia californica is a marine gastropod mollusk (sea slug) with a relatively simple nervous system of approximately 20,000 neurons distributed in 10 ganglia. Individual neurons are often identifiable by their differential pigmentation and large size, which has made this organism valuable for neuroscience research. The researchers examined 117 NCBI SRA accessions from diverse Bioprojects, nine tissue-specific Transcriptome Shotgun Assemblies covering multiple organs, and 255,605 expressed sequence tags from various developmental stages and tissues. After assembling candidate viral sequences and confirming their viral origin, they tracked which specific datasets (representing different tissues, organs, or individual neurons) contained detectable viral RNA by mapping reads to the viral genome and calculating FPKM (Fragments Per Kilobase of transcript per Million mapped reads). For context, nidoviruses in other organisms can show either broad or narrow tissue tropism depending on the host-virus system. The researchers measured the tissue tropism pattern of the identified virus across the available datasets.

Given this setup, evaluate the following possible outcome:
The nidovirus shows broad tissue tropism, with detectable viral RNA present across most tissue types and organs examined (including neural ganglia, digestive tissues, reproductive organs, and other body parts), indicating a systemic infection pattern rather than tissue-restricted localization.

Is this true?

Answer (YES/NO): YES